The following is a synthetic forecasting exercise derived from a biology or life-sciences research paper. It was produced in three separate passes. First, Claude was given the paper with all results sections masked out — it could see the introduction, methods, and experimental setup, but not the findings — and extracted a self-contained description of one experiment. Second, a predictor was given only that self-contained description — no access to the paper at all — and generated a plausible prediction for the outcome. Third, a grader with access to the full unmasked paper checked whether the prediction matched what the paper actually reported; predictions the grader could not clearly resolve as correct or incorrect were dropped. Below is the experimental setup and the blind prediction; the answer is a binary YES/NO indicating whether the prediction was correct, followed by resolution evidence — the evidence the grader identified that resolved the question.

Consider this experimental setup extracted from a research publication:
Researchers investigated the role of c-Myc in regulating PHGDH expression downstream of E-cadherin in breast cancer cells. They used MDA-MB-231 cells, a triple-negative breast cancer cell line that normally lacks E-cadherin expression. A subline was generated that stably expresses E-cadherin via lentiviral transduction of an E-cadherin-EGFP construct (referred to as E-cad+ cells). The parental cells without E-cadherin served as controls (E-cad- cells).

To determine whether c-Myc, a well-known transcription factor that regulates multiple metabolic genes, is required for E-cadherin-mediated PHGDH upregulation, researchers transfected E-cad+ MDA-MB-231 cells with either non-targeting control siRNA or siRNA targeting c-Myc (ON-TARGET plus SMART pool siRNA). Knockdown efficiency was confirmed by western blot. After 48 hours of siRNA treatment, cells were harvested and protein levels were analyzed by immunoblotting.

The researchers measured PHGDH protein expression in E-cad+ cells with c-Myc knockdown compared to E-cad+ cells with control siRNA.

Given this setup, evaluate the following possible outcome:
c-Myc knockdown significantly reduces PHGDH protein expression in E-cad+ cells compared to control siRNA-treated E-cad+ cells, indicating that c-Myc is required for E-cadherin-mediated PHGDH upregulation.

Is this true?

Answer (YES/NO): YES